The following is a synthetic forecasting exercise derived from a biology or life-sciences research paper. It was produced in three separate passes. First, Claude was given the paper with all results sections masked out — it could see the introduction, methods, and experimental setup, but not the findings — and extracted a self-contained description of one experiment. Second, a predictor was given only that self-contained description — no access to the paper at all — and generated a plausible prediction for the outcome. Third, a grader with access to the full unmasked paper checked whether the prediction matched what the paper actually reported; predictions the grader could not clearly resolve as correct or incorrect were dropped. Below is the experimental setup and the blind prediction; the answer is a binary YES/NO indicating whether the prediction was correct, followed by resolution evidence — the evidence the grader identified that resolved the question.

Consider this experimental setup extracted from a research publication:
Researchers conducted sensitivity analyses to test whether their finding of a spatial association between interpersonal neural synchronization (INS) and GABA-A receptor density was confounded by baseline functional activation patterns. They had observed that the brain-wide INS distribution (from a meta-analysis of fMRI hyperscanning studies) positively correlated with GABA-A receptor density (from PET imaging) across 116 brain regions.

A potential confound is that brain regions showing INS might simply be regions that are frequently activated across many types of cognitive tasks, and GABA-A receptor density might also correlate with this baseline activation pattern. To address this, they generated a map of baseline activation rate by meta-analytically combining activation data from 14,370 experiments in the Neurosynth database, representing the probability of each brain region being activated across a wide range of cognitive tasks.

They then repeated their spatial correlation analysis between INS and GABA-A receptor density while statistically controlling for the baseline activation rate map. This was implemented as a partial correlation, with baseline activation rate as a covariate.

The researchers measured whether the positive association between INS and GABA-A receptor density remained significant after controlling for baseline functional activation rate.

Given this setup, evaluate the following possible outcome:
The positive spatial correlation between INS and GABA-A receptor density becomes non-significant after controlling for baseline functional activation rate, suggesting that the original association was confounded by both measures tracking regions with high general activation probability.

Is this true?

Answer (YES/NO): NO